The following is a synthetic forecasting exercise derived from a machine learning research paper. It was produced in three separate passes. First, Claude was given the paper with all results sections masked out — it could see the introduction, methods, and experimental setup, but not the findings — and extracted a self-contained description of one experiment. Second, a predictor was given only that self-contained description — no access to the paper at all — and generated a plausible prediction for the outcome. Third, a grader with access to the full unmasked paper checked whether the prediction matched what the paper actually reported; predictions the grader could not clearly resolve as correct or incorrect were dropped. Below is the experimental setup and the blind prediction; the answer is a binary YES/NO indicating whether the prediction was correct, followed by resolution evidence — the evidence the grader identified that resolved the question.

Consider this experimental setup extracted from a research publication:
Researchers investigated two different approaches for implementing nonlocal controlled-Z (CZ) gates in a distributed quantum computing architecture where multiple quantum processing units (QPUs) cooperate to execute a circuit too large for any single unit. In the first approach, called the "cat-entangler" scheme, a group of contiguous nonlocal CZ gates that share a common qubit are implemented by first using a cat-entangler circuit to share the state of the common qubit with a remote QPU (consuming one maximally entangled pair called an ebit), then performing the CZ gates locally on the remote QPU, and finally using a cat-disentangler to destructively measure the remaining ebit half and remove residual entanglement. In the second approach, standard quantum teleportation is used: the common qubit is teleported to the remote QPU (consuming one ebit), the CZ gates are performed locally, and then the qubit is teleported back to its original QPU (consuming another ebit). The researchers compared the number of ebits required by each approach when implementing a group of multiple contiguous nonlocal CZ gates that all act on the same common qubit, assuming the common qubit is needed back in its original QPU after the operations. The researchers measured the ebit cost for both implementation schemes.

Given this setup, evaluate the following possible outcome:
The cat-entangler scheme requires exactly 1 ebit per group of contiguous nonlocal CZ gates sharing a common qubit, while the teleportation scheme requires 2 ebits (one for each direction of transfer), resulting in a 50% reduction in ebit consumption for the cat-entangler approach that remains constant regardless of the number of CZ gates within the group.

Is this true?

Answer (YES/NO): YES